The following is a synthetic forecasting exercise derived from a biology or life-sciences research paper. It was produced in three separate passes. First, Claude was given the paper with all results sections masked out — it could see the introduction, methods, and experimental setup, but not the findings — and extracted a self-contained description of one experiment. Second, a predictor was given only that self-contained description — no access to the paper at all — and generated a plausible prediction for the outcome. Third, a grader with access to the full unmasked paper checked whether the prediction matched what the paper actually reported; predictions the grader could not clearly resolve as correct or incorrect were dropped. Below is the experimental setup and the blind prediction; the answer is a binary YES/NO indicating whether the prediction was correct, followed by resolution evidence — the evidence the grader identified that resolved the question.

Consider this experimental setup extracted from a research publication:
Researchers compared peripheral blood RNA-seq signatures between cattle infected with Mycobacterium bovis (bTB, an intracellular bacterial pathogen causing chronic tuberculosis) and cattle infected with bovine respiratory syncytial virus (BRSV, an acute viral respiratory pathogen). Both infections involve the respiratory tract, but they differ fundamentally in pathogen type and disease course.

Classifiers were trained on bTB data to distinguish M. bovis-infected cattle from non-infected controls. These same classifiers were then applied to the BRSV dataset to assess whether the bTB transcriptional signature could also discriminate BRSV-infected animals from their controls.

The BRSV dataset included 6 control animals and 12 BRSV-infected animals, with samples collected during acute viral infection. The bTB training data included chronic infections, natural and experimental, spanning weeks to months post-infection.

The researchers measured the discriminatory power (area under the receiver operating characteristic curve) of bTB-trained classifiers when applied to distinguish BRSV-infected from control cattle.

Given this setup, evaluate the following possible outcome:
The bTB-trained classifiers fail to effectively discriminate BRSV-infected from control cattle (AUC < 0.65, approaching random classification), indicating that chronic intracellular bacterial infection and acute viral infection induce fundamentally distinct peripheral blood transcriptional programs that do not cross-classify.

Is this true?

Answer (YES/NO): NO